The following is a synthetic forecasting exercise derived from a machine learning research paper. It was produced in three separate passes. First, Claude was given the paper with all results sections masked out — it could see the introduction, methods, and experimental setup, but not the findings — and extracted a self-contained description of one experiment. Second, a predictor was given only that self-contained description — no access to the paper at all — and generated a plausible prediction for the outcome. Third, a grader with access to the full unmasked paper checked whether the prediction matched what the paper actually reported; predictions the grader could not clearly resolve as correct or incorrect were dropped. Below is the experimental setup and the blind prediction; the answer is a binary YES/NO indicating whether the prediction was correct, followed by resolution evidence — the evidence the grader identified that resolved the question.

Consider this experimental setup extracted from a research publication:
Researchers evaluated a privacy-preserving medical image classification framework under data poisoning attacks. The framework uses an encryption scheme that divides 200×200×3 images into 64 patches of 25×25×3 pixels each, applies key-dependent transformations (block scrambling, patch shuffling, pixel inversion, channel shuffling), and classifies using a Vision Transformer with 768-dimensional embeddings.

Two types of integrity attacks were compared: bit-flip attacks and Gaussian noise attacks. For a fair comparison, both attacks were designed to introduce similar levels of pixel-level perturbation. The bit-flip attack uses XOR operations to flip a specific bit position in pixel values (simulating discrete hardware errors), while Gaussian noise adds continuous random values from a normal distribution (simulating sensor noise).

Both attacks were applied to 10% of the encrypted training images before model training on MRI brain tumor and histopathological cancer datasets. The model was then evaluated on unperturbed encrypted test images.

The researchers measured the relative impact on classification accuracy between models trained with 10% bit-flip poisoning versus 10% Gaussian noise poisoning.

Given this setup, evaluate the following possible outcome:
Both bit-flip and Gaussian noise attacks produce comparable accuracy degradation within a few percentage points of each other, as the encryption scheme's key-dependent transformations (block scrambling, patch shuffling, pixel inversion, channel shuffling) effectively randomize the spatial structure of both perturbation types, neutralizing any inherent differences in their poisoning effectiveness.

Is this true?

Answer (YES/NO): YES